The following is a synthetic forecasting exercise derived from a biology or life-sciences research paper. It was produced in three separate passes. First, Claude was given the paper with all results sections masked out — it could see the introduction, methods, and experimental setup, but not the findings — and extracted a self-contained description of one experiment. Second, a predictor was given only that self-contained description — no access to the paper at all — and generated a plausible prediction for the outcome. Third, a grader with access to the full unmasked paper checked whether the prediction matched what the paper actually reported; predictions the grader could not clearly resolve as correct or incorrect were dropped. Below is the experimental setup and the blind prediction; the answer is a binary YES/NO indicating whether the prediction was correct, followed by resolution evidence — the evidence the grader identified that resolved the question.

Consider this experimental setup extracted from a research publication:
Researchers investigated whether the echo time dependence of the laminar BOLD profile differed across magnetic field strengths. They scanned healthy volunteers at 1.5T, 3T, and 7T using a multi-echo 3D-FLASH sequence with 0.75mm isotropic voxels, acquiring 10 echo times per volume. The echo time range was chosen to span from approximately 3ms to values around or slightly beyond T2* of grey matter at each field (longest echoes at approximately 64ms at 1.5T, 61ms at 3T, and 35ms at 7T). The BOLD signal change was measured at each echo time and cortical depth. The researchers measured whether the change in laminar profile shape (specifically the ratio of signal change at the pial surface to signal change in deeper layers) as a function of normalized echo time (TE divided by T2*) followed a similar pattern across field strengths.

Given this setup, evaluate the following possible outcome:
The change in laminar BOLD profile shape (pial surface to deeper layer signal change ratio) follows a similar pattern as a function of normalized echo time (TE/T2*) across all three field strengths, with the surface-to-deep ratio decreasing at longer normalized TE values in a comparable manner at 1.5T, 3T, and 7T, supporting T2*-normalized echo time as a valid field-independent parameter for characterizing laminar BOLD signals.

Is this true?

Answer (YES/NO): YES